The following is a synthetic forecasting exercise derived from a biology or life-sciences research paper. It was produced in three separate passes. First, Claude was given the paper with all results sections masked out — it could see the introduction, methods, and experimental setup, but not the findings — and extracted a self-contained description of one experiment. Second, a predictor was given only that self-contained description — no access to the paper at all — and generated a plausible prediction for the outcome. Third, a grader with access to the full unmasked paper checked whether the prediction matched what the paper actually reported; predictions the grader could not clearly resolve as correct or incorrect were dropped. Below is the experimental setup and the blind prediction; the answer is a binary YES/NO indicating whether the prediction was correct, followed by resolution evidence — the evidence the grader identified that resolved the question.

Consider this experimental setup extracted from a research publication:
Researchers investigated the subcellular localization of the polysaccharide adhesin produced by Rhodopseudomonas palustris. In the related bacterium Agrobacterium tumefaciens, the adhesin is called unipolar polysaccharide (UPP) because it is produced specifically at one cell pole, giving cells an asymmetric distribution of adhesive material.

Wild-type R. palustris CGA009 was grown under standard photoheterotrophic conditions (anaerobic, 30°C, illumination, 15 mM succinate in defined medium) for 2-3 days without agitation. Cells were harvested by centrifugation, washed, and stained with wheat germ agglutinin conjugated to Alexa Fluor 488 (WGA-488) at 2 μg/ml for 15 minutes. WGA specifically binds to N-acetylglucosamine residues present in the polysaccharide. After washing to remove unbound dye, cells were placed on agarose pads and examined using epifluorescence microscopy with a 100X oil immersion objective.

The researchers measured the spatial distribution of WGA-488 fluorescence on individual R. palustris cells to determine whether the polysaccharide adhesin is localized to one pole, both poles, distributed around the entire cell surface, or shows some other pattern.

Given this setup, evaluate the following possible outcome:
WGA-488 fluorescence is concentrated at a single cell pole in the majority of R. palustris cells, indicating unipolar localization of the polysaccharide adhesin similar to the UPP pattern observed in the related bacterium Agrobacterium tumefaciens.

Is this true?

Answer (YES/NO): YES